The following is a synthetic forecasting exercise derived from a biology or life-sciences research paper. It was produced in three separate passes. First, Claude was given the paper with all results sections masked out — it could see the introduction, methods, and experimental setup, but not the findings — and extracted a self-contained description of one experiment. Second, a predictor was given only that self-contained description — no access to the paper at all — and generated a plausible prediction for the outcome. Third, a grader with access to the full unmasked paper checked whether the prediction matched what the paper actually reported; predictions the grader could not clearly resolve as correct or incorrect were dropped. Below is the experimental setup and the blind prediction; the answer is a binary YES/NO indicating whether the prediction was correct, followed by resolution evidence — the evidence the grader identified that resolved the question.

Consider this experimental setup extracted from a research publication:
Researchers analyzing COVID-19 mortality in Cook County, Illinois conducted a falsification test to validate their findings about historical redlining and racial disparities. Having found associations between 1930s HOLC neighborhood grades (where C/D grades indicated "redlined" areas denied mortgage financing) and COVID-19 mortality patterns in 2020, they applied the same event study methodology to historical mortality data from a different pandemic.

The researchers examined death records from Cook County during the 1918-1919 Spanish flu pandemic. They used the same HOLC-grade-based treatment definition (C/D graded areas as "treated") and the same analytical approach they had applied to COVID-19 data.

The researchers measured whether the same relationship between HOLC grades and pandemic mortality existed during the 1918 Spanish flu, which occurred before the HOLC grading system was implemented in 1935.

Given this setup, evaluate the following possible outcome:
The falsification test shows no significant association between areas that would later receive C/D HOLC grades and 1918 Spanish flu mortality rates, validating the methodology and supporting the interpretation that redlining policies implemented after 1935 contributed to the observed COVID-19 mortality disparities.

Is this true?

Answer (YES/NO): NO